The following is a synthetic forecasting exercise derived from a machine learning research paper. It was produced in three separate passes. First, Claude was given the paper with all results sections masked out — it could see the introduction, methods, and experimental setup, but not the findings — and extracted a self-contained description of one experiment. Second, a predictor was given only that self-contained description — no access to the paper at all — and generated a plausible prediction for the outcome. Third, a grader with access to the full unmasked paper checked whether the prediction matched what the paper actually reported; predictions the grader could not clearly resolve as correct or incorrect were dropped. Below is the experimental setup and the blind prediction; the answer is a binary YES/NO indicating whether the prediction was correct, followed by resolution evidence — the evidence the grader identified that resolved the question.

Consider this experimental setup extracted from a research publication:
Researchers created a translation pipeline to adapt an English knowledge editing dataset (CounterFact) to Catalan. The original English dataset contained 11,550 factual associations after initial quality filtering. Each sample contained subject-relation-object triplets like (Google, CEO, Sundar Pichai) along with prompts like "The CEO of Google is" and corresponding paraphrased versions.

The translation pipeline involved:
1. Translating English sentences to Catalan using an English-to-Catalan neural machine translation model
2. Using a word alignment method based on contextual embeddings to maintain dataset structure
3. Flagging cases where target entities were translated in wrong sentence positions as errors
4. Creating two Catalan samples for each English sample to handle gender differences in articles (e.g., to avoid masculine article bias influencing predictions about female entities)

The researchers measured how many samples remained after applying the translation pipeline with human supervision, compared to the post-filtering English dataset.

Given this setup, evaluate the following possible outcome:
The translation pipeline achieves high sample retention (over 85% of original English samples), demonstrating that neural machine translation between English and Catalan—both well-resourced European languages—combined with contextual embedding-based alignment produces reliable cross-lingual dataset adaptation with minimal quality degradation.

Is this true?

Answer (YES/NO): YES